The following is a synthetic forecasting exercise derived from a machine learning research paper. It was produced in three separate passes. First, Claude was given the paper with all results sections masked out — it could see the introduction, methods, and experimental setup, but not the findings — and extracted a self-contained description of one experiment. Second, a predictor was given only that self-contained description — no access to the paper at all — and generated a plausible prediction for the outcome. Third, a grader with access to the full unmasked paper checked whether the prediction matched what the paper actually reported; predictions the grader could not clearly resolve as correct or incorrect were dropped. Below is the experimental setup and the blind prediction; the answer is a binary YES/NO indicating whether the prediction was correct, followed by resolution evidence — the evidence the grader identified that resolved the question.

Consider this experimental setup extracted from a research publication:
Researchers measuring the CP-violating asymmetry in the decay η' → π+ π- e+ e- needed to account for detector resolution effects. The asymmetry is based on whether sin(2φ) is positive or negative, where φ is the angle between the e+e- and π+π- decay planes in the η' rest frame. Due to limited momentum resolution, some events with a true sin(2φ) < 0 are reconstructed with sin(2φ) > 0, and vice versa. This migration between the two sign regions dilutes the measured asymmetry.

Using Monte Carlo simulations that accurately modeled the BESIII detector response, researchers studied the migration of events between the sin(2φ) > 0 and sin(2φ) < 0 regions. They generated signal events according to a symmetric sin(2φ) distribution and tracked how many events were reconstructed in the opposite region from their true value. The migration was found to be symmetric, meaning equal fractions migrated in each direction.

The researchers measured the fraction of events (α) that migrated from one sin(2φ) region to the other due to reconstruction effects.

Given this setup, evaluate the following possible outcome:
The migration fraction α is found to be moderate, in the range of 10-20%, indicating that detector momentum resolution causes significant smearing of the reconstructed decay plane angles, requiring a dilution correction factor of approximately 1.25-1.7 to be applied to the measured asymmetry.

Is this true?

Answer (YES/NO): NO